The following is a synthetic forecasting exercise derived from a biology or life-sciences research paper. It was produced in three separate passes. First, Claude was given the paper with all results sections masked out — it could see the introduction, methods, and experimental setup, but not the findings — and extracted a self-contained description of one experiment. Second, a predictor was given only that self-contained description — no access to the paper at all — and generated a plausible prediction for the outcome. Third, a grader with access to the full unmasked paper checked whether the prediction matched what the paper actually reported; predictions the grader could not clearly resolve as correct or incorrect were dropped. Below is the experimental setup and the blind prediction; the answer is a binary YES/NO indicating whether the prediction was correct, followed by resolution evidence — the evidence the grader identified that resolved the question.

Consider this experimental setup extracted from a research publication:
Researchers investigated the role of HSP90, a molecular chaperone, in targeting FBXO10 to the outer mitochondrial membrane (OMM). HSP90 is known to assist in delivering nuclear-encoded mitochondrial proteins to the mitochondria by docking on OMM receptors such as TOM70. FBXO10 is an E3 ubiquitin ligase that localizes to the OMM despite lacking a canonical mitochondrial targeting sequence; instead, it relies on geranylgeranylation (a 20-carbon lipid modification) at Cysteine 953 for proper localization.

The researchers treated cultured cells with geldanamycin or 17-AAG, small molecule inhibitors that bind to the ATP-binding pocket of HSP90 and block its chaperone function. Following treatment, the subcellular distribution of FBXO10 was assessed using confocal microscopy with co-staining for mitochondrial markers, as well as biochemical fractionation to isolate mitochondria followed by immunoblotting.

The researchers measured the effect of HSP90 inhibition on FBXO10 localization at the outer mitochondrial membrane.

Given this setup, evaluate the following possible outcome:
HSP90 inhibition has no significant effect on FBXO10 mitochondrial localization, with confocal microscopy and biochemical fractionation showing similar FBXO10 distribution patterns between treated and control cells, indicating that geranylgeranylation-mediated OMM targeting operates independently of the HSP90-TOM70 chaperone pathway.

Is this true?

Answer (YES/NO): NO